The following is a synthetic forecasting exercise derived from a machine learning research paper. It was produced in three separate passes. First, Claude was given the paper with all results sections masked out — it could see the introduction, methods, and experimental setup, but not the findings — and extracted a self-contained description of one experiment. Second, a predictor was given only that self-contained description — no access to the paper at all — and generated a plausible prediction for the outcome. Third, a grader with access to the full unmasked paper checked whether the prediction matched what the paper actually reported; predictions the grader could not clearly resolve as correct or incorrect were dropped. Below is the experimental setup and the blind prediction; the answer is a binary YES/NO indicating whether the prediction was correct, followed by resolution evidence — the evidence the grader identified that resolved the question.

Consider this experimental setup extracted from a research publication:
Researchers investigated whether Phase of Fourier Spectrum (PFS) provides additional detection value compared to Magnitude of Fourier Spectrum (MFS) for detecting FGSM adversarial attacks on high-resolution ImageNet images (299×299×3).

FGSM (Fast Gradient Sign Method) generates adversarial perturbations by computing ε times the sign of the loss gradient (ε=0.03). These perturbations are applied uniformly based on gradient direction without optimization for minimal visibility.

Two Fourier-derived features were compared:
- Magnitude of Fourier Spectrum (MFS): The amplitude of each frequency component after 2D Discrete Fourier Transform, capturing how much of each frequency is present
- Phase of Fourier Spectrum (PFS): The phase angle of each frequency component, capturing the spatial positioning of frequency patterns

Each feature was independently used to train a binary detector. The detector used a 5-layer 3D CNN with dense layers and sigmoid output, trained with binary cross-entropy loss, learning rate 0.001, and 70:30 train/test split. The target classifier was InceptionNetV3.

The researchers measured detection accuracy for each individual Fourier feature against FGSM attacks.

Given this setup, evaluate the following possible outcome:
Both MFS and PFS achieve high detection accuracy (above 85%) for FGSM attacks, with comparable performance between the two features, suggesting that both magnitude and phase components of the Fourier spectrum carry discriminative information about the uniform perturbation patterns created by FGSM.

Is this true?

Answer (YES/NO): YES